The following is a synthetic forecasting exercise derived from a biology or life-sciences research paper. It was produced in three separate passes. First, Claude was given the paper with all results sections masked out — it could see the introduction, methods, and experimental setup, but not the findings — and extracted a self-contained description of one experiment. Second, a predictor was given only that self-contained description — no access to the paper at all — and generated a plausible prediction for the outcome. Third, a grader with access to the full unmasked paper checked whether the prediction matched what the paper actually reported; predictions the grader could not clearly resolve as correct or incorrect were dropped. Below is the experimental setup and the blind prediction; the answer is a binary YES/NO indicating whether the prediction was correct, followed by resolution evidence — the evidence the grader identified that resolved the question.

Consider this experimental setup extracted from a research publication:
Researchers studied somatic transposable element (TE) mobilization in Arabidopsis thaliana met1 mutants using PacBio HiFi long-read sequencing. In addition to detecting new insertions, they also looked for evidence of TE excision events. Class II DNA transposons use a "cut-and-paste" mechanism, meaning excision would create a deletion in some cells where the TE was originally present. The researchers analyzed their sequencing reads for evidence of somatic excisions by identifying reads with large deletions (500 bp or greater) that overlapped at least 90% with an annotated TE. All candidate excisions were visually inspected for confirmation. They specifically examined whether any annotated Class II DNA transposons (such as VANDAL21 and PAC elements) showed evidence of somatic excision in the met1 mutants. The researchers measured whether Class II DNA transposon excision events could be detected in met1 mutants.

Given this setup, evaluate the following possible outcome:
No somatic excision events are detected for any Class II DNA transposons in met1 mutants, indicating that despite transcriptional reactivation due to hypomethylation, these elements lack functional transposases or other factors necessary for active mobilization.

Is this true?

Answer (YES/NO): NO